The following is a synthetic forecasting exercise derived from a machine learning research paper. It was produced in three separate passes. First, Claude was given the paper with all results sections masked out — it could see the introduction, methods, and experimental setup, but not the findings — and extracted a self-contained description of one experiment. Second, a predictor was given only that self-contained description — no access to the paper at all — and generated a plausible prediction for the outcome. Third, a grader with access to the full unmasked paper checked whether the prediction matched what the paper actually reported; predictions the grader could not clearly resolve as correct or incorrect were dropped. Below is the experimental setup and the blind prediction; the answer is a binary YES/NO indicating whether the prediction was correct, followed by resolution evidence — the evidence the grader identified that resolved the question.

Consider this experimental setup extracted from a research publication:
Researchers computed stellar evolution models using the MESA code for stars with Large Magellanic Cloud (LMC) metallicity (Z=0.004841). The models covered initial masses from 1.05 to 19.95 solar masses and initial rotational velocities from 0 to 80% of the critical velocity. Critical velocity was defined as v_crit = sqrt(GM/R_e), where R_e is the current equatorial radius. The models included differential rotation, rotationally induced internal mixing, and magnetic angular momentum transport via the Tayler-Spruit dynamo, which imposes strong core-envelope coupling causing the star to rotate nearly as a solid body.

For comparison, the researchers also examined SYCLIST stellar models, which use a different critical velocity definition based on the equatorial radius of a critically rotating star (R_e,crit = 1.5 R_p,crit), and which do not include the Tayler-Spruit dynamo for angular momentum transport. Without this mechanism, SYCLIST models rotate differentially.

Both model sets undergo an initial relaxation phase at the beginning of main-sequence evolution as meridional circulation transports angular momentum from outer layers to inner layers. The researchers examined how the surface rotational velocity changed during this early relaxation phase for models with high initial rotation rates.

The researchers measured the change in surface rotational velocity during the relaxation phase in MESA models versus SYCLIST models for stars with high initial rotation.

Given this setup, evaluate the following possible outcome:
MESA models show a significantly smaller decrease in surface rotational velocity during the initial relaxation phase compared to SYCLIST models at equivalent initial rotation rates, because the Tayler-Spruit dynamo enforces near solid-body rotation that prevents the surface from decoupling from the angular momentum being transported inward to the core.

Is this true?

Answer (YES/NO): YES